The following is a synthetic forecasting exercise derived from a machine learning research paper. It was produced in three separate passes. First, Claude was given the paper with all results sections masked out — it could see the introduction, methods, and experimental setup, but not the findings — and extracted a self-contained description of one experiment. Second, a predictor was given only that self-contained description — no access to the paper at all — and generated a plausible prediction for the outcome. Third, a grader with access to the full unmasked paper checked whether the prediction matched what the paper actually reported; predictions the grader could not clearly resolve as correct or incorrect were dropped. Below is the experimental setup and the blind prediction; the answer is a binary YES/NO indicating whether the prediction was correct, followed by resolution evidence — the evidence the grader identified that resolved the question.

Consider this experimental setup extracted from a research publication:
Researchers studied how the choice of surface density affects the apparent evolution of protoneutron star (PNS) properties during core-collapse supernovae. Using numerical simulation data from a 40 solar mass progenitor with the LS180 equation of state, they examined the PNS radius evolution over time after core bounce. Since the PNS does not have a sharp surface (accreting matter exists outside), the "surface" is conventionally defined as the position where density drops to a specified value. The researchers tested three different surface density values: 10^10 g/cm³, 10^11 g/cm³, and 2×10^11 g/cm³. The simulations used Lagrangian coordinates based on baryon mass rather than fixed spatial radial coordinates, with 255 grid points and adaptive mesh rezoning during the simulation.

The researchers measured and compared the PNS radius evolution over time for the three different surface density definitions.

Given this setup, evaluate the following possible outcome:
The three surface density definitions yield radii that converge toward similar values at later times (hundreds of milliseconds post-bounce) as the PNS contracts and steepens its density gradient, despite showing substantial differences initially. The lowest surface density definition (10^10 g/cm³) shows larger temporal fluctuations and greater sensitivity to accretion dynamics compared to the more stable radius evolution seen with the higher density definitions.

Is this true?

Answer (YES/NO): NO